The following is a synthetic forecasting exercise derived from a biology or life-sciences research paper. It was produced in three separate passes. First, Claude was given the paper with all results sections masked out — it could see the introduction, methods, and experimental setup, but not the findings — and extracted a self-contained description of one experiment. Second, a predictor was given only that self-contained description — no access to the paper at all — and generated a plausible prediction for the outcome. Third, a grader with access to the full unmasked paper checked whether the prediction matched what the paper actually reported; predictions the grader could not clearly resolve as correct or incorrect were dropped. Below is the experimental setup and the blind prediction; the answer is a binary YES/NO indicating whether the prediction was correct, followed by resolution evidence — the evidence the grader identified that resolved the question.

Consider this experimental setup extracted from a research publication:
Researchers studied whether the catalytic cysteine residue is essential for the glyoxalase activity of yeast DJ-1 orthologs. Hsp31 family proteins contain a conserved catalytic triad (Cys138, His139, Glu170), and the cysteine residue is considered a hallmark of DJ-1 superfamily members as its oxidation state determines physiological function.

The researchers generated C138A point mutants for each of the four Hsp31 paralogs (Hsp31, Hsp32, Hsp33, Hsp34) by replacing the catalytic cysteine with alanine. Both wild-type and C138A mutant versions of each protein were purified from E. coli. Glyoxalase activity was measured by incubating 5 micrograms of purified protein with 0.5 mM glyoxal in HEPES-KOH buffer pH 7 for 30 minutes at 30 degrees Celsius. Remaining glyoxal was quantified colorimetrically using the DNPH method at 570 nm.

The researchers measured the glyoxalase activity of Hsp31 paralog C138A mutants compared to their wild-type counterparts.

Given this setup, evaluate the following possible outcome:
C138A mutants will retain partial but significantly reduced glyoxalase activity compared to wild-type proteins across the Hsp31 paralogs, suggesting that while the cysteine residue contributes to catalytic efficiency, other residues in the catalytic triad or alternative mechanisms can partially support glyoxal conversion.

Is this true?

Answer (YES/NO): NO